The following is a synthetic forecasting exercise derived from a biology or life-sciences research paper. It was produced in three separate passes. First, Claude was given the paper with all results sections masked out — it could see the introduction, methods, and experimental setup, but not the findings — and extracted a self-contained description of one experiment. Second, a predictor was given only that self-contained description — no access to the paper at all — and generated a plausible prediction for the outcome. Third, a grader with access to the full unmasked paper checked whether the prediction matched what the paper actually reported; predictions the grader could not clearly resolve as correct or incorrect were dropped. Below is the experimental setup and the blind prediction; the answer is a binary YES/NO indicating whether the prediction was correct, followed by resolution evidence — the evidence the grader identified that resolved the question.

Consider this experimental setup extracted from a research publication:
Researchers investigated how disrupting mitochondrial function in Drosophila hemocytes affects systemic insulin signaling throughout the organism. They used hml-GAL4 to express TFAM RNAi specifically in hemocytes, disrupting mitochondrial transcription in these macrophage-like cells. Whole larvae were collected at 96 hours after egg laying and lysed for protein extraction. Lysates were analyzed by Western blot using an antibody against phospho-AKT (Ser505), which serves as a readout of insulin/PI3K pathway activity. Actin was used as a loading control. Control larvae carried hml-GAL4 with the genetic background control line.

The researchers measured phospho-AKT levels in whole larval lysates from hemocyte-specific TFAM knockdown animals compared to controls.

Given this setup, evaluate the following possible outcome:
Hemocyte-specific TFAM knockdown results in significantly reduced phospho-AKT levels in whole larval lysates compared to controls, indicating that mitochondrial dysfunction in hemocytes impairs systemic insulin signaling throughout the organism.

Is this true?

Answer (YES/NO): YES